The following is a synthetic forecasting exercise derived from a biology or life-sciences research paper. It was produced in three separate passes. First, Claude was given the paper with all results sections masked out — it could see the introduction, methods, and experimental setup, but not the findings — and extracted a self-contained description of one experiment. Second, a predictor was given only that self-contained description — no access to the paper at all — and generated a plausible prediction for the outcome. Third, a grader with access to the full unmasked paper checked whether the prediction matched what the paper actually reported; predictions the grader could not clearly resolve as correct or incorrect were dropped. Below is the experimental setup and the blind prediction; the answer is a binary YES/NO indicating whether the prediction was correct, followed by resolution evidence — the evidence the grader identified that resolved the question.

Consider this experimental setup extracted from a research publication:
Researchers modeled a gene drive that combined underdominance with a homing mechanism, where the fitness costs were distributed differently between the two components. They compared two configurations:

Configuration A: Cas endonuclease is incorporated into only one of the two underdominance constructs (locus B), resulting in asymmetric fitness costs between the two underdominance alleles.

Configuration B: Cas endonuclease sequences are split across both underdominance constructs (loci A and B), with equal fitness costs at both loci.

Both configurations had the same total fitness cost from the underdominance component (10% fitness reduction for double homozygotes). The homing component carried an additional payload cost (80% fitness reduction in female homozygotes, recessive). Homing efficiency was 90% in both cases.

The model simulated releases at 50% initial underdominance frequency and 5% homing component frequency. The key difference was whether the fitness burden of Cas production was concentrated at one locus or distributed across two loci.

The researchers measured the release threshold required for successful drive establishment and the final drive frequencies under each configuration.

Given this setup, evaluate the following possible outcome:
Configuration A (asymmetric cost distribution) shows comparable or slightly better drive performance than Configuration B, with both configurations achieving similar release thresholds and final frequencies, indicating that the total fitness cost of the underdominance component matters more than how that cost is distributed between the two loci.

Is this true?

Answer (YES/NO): YES